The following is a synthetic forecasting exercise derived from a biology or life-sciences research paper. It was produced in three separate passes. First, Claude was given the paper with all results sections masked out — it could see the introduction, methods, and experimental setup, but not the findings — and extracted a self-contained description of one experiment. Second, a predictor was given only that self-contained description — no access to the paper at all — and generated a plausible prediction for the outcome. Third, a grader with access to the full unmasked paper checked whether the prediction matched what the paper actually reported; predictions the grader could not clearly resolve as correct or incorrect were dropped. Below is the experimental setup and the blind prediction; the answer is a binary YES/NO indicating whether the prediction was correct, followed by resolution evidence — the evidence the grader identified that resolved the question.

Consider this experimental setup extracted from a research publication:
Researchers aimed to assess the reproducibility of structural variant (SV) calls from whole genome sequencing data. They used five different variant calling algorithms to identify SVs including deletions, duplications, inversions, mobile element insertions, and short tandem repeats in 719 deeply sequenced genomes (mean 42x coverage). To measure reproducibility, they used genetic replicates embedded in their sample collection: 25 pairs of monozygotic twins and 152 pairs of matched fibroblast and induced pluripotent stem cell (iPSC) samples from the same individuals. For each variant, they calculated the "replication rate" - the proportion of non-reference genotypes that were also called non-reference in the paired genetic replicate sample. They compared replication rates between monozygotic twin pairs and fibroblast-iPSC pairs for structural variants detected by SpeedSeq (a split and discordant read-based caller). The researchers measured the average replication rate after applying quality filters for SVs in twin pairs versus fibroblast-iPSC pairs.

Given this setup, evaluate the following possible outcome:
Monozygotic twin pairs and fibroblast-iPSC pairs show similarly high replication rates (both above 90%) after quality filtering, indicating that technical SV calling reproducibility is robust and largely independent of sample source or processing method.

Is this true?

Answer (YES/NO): YES